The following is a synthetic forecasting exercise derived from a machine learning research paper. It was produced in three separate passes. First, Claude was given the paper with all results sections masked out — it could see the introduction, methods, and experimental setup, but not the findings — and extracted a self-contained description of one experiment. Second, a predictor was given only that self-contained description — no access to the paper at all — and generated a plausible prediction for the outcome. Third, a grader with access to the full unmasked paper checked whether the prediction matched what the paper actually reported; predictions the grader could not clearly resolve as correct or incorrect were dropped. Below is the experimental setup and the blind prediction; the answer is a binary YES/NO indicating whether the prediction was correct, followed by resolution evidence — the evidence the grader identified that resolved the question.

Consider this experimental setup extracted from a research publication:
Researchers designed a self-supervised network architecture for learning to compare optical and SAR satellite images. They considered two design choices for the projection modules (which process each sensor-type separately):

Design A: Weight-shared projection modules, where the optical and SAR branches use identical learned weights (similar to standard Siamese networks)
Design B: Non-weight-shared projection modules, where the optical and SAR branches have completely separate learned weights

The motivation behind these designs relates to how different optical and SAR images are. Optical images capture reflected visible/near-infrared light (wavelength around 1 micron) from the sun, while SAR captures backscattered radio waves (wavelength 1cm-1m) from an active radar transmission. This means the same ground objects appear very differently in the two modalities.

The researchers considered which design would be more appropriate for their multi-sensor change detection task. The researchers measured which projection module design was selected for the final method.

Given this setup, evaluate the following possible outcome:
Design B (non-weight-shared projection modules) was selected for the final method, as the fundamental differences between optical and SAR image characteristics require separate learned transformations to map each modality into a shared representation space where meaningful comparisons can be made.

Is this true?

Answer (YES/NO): YES